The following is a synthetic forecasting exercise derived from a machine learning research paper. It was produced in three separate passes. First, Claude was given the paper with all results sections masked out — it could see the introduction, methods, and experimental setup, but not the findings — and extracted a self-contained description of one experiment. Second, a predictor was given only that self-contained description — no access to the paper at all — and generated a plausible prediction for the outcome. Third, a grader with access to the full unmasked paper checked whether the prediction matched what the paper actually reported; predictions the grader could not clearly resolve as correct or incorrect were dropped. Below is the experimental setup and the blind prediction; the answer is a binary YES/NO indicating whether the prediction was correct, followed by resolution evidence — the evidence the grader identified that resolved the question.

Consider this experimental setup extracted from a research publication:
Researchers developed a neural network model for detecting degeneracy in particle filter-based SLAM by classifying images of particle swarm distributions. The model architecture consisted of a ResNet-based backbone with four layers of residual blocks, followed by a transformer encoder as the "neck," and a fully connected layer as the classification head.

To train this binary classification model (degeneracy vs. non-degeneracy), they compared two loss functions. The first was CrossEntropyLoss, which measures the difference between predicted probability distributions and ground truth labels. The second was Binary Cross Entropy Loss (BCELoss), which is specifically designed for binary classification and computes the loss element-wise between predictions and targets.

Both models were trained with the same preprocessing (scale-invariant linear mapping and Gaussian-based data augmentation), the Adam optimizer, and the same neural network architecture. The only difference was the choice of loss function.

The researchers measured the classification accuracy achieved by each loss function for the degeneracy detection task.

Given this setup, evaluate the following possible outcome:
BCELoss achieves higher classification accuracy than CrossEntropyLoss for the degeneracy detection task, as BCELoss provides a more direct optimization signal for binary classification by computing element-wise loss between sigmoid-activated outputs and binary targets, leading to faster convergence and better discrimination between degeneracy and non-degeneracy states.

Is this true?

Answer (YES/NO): NO